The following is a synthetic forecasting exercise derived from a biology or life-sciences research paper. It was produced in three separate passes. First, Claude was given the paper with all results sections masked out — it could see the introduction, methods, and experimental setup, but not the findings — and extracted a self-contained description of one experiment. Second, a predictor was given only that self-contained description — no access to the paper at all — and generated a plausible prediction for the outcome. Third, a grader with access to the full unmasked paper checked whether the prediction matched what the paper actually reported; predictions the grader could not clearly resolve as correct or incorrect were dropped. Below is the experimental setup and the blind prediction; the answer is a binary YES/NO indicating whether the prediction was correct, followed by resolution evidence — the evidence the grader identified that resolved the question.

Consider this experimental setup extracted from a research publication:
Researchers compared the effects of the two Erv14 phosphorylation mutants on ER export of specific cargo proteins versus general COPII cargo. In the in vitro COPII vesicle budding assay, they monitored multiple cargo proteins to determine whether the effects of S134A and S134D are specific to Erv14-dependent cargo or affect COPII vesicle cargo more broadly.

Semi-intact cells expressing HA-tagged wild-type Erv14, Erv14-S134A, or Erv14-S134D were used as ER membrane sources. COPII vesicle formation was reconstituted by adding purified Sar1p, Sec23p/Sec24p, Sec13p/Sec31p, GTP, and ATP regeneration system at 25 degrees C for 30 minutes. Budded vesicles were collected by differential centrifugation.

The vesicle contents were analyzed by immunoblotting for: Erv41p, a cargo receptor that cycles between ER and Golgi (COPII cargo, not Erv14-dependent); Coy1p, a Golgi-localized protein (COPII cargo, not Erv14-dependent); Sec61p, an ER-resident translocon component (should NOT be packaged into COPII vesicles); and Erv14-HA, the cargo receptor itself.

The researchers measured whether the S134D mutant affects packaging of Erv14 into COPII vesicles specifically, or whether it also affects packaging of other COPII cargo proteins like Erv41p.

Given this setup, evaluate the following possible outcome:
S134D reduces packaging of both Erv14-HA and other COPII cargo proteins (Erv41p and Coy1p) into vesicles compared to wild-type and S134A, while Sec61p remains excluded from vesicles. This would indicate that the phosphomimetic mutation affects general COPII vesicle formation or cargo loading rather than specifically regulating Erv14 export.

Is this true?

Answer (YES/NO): YES